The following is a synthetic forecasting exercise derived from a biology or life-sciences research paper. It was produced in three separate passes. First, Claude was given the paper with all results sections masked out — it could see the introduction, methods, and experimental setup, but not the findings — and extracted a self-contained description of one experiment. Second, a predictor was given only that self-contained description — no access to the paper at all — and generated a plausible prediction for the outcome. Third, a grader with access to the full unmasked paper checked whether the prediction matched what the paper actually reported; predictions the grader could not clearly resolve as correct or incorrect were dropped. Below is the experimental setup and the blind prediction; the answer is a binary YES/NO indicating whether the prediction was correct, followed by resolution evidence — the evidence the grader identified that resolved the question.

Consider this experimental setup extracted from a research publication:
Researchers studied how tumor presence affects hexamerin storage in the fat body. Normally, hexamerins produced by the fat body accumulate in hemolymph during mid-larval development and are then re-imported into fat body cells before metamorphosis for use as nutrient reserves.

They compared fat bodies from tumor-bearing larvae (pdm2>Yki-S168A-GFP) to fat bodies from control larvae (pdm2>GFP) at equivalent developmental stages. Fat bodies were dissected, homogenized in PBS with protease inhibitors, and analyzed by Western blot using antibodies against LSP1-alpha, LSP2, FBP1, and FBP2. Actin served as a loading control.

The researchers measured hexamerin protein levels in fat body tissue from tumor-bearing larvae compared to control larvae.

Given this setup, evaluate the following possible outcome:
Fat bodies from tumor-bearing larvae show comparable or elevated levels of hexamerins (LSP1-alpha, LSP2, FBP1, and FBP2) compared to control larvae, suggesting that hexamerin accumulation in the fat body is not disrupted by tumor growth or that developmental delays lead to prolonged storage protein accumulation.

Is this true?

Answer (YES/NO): NO